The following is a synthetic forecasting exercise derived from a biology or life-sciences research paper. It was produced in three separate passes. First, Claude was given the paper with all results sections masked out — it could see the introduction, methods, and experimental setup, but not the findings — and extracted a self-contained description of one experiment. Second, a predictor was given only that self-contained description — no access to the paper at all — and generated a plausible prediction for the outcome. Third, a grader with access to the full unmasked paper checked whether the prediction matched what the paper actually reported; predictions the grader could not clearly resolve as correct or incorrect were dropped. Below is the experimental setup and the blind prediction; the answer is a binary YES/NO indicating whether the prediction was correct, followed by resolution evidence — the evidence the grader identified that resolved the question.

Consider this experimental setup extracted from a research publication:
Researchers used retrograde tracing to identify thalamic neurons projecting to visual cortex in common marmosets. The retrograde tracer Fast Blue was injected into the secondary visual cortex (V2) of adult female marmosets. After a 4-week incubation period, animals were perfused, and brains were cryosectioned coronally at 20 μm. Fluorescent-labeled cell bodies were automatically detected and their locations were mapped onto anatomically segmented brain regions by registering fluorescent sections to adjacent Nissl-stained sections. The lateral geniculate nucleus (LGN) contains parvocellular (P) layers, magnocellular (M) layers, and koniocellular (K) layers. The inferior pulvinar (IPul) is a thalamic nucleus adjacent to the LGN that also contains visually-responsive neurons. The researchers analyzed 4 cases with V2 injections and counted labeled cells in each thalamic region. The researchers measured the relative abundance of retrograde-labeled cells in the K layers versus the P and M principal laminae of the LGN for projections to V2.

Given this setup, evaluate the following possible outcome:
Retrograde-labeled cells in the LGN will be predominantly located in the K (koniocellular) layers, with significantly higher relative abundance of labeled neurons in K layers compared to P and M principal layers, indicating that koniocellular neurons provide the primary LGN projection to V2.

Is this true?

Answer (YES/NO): YES